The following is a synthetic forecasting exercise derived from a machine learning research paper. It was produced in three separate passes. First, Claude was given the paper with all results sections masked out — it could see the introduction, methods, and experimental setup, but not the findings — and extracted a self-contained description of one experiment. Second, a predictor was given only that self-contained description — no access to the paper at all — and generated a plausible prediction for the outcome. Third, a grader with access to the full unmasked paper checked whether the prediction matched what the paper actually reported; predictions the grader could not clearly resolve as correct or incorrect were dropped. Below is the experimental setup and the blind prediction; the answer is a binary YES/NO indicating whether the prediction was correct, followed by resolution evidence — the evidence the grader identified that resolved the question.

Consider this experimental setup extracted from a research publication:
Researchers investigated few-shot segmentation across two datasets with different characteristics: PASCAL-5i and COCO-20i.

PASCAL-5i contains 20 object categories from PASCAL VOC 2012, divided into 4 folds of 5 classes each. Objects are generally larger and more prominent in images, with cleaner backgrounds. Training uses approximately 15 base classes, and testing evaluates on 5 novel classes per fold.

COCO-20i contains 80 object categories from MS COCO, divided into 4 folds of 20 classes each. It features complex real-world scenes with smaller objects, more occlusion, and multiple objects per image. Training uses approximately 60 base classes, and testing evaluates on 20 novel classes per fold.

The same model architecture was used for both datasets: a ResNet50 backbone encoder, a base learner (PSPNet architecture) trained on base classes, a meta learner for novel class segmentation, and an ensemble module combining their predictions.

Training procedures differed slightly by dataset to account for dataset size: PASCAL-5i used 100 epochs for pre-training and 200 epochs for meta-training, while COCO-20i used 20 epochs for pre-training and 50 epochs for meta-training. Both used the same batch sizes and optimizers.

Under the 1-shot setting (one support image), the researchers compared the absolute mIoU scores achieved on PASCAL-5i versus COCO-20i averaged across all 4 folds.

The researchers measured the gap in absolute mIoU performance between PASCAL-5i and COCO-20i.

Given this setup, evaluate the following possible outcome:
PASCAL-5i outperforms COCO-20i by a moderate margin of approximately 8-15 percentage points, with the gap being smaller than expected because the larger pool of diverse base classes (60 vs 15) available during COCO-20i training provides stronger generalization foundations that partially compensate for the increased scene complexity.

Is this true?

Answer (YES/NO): NO